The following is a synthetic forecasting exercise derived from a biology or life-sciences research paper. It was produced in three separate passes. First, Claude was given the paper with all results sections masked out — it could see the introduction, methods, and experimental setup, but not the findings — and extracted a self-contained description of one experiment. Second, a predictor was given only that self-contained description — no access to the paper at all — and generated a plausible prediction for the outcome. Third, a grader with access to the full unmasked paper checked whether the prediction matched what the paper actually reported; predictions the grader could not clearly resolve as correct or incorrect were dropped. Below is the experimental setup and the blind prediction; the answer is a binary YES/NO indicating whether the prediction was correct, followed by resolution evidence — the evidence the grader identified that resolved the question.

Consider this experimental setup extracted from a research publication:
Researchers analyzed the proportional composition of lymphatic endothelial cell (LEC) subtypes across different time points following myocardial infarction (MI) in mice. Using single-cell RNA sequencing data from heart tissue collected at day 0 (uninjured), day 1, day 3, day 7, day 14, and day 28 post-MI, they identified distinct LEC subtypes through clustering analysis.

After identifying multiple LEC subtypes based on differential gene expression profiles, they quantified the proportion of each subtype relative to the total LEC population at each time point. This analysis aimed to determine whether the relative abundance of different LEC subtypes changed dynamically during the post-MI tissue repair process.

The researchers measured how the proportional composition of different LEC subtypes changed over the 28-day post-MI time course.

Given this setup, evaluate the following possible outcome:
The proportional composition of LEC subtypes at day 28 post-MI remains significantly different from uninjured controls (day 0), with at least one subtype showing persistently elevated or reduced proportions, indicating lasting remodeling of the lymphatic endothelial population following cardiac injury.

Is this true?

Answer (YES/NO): YES